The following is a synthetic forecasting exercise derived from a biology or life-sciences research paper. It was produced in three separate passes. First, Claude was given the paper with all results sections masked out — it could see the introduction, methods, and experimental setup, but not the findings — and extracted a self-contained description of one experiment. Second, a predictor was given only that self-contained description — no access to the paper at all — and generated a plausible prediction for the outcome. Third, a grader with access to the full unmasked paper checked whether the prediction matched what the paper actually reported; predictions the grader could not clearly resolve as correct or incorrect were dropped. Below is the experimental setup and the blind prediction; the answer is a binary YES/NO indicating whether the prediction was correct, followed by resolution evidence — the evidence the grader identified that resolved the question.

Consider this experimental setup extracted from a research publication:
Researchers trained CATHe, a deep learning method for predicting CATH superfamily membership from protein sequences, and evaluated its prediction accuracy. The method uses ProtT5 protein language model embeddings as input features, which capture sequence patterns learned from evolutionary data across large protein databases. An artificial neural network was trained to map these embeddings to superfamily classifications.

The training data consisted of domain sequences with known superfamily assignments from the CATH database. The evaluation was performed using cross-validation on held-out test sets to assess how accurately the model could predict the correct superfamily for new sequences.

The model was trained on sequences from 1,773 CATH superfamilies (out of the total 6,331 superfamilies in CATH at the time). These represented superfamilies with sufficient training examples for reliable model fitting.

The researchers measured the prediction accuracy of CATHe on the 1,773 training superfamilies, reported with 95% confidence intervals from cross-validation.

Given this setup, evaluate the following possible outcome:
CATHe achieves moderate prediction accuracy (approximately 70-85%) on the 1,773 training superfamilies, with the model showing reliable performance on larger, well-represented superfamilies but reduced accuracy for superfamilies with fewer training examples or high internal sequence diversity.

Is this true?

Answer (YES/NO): NO